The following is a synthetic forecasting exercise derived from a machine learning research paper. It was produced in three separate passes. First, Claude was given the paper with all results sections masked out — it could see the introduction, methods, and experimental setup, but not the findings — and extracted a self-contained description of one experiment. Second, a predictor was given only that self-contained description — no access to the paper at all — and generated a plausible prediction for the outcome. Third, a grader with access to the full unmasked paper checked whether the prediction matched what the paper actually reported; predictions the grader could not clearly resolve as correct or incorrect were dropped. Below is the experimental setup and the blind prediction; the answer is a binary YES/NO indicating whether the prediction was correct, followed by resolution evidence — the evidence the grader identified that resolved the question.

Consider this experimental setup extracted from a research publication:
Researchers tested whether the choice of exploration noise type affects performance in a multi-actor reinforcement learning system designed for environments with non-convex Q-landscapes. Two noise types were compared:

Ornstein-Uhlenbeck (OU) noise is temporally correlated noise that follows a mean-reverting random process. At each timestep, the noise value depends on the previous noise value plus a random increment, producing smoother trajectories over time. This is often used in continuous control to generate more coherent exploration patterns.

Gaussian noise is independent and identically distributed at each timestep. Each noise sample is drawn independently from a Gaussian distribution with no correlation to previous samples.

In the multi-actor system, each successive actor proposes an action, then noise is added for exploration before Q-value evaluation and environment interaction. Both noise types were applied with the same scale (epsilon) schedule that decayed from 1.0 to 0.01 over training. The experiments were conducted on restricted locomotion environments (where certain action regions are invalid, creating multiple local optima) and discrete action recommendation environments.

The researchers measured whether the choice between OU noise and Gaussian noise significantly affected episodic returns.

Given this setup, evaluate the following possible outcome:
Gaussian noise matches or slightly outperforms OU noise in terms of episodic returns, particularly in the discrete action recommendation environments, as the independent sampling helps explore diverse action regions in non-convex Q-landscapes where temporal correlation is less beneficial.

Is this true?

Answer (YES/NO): NO